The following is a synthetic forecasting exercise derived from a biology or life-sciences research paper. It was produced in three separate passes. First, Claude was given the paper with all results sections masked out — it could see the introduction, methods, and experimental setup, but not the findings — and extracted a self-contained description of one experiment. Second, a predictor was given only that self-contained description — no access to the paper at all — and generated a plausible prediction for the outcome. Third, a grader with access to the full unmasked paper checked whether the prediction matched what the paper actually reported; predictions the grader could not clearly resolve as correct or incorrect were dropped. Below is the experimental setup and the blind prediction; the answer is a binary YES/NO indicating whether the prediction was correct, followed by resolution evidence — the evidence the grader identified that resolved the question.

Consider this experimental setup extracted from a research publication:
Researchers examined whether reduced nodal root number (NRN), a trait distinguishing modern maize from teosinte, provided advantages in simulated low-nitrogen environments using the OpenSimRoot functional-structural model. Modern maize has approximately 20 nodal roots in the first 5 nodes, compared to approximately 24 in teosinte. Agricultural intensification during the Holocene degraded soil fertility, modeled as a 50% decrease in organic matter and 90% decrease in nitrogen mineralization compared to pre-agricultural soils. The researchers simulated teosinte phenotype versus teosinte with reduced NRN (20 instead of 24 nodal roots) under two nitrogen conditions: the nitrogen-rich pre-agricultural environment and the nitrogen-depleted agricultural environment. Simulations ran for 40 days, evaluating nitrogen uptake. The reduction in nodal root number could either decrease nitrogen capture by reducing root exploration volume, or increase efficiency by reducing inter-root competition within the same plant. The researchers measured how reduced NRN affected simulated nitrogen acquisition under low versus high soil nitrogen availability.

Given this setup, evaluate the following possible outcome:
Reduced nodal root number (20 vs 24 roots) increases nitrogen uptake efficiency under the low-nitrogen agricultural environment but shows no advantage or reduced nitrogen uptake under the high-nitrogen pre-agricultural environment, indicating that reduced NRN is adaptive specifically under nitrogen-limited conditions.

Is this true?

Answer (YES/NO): NO